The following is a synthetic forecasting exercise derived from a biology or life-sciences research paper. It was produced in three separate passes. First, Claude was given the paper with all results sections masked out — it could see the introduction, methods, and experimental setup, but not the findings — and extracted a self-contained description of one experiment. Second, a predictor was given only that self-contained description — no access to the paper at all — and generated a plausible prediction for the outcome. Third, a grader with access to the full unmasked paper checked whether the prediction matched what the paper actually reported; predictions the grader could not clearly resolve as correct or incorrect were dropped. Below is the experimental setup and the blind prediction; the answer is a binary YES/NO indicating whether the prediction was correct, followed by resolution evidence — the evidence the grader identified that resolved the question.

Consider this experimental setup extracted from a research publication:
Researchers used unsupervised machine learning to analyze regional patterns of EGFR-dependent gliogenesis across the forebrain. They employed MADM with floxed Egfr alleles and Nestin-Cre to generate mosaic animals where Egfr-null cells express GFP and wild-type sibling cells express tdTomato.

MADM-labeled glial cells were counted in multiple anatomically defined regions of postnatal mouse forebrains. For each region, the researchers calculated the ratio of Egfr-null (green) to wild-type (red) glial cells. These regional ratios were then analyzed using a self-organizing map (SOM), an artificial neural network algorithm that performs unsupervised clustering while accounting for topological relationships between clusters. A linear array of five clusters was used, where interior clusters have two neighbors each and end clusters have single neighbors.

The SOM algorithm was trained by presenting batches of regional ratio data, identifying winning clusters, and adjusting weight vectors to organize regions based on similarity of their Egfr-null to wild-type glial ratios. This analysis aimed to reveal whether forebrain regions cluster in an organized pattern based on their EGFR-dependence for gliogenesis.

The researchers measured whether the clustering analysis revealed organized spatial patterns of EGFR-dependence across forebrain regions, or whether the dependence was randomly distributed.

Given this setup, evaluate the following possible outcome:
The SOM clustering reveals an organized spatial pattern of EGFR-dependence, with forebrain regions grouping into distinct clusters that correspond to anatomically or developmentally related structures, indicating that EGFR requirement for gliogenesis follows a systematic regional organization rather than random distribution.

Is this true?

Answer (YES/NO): YES